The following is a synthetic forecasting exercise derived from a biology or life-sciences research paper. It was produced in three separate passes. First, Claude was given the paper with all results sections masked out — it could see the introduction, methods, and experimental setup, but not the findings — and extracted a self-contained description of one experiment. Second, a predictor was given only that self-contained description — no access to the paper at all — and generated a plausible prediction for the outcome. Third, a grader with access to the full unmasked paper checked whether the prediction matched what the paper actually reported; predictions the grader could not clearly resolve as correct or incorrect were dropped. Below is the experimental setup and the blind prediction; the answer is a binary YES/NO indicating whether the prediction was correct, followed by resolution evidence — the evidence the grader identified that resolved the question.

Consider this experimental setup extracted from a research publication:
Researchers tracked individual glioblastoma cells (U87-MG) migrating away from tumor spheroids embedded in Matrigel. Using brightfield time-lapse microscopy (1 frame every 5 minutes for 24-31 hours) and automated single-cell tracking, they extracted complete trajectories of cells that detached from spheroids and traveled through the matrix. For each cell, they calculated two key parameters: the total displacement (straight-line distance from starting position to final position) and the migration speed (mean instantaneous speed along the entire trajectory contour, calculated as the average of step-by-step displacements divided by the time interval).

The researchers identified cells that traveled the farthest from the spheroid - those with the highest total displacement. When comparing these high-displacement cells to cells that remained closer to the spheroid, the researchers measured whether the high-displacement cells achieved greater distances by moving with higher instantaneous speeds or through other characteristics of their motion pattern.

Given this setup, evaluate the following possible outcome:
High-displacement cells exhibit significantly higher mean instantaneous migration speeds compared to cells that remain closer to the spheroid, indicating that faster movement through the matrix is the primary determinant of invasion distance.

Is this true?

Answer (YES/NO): NO